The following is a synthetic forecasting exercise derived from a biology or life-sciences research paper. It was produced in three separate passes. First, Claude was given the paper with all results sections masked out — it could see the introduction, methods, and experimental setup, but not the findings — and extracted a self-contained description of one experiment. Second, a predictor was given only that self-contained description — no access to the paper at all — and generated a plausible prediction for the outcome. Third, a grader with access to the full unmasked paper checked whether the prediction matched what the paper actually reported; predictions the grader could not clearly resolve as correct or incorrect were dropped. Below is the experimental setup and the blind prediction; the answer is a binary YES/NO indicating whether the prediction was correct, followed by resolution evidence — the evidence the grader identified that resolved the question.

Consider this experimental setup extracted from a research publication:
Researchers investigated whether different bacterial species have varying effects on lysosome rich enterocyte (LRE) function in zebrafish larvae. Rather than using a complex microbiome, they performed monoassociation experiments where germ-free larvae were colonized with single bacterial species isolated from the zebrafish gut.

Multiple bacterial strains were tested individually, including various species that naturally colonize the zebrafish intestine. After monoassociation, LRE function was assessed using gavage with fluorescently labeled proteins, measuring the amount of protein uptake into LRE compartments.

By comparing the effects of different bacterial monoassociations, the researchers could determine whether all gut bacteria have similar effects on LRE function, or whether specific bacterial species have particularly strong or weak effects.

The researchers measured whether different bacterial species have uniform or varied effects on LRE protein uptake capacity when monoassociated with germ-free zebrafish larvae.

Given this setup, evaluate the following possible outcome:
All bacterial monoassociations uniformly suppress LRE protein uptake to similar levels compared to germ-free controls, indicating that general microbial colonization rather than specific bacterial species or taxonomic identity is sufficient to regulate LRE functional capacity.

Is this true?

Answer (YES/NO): NO